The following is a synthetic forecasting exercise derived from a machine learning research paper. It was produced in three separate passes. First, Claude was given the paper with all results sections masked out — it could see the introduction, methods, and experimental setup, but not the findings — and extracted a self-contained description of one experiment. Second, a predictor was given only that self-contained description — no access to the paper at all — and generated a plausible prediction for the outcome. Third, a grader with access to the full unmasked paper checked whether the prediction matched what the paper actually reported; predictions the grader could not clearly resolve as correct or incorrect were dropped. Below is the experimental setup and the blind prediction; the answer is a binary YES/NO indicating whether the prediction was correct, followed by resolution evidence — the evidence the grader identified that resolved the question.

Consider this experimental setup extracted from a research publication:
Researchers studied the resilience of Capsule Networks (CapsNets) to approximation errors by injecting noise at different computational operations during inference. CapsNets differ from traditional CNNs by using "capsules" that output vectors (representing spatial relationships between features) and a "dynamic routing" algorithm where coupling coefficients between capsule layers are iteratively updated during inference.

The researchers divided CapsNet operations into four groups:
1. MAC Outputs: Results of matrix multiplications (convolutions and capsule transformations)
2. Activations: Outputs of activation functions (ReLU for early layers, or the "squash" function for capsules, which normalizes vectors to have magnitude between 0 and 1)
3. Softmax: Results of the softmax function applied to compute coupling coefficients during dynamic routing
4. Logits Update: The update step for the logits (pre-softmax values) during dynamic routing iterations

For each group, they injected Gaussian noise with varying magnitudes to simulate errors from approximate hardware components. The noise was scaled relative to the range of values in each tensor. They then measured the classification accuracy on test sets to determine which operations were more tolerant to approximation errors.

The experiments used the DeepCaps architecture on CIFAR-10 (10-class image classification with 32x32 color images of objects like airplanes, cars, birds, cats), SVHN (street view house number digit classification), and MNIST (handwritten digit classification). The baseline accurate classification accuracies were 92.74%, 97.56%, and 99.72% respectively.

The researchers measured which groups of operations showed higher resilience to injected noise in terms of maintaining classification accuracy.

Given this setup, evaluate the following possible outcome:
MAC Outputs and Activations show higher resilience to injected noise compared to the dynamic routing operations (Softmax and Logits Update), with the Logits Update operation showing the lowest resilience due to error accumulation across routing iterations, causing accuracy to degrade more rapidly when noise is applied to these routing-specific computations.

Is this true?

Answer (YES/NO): NO